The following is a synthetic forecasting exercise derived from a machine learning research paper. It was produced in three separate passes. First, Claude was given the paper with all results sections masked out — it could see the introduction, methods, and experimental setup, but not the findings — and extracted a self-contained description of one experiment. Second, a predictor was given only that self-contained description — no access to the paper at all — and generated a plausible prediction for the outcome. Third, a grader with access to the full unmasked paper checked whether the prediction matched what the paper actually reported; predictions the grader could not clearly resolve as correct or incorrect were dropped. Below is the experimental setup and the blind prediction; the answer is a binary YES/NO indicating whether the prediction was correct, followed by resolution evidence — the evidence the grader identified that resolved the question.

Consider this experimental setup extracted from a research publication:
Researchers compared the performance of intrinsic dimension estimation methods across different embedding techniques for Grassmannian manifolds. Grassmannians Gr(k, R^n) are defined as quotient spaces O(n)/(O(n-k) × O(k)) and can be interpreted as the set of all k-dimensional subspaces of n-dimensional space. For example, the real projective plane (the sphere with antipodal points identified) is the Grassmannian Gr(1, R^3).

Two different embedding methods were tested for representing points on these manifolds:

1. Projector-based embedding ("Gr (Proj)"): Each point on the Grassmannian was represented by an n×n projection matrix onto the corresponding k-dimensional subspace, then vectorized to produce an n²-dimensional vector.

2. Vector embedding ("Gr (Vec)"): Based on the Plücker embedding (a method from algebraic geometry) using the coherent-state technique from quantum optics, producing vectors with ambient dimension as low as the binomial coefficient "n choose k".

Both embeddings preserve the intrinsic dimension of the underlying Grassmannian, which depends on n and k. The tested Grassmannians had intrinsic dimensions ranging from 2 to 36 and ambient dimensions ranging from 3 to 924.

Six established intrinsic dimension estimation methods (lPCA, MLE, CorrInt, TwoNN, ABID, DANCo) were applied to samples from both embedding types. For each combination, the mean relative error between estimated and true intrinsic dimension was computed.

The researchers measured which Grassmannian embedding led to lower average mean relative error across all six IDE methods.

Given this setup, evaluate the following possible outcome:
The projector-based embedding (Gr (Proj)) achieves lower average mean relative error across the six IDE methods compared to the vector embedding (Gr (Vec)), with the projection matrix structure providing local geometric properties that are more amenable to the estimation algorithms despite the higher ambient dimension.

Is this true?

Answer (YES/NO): NO